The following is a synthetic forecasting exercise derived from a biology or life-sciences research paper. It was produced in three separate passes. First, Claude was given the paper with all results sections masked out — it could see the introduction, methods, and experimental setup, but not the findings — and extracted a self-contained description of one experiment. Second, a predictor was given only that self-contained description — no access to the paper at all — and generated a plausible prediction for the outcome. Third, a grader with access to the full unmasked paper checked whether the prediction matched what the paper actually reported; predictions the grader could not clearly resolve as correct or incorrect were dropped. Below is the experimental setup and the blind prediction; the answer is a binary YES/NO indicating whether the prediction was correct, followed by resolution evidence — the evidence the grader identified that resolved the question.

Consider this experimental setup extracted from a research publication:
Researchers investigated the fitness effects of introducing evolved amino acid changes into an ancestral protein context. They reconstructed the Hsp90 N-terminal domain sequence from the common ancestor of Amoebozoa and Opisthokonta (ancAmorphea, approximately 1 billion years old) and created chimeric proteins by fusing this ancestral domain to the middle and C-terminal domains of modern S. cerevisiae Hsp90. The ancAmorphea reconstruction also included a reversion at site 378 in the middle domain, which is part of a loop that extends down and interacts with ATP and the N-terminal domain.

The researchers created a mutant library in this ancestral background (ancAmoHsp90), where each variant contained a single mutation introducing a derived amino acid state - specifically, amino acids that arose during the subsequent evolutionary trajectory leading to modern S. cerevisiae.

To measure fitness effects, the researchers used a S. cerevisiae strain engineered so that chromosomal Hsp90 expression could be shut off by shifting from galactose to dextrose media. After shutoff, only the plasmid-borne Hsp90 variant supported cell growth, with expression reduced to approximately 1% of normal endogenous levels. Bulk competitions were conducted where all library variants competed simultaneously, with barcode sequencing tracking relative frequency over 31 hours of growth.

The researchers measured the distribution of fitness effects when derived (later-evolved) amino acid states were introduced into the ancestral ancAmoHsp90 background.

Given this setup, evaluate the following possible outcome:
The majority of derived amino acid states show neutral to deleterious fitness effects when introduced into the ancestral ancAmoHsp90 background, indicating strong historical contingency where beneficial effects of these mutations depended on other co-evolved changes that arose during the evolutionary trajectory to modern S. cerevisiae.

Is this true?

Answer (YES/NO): YES